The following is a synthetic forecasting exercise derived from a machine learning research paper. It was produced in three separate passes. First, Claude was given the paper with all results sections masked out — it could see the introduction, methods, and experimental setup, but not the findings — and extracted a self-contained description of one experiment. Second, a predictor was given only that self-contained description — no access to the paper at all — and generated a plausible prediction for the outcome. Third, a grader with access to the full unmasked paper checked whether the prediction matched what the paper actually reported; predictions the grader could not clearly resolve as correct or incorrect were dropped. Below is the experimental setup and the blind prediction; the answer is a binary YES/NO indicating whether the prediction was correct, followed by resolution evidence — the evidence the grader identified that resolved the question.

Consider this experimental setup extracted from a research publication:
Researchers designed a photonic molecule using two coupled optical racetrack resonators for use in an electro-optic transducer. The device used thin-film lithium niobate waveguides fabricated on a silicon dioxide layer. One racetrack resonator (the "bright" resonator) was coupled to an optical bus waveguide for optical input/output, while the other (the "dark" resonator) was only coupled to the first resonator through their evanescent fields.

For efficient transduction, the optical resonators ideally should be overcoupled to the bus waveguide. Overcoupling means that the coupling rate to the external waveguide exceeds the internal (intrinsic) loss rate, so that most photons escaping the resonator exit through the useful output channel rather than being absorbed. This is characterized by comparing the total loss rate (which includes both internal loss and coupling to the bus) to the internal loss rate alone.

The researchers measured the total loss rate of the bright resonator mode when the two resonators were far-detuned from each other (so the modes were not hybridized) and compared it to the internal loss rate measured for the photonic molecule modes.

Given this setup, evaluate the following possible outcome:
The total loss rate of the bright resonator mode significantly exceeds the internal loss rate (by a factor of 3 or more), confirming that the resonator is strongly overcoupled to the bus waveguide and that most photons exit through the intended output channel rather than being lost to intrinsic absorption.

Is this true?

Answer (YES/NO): YES